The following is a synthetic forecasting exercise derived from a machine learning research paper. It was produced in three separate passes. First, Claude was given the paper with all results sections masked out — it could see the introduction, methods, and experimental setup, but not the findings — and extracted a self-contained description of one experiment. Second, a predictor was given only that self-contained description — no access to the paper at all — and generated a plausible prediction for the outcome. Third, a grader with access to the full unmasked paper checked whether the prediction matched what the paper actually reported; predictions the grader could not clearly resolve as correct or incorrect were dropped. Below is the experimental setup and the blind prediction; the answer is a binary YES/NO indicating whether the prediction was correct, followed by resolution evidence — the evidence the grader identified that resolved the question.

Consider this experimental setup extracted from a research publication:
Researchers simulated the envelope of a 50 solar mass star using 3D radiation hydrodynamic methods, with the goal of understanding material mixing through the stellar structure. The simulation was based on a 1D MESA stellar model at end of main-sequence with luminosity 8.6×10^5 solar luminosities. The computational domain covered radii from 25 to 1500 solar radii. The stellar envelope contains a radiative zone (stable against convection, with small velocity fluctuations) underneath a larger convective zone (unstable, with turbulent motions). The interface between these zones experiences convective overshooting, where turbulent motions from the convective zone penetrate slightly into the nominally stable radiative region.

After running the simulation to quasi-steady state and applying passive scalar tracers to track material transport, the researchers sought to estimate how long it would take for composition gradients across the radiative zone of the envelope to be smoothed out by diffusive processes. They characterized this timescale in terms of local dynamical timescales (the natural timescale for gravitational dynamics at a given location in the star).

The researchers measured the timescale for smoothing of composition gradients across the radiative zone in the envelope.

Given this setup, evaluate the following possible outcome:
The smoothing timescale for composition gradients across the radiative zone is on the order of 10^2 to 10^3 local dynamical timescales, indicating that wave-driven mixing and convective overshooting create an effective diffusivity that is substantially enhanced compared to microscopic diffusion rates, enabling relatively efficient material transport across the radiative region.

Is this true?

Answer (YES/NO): NO